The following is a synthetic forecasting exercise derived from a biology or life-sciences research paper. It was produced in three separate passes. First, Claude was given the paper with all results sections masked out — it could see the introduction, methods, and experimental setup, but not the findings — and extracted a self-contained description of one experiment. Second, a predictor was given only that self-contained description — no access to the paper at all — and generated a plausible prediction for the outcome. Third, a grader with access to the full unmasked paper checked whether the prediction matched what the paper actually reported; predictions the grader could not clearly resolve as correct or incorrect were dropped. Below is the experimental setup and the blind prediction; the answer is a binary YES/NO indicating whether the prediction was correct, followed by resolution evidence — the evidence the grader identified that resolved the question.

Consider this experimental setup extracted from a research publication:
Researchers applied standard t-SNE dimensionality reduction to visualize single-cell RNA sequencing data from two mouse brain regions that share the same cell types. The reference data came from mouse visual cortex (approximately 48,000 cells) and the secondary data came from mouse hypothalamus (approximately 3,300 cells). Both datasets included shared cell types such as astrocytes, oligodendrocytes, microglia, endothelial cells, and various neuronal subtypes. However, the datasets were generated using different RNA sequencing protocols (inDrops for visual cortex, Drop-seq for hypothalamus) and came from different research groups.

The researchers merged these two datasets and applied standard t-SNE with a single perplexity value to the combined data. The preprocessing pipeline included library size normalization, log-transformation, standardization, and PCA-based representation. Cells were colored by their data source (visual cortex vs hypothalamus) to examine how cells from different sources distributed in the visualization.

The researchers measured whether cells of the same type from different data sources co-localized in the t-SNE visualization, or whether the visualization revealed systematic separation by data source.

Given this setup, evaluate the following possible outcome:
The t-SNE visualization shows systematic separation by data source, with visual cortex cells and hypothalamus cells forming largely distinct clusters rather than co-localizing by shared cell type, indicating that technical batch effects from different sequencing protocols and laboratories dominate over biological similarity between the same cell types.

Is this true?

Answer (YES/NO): YES